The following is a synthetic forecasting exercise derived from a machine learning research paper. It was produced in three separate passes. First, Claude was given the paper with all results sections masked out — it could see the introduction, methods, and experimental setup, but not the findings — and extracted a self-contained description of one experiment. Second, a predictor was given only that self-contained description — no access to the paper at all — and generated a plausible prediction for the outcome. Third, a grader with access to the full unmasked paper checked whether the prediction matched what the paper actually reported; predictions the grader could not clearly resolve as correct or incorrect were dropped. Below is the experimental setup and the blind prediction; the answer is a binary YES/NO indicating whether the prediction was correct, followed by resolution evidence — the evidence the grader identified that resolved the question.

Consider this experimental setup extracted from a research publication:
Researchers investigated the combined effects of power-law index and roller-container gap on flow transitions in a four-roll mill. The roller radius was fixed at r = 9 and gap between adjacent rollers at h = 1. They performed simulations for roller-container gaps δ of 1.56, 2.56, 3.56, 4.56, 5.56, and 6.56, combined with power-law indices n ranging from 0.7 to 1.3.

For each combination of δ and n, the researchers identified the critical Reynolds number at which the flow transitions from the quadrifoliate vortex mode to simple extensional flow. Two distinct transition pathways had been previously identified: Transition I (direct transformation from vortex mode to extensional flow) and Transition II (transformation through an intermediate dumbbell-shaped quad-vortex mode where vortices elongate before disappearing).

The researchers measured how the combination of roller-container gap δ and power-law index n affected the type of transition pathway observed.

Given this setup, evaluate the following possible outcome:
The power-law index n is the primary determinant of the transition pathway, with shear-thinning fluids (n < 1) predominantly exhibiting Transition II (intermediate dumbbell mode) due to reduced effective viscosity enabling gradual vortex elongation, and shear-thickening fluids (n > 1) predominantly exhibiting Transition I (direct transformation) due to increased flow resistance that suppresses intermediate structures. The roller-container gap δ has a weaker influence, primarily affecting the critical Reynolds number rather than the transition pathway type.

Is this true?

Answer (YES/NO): NO